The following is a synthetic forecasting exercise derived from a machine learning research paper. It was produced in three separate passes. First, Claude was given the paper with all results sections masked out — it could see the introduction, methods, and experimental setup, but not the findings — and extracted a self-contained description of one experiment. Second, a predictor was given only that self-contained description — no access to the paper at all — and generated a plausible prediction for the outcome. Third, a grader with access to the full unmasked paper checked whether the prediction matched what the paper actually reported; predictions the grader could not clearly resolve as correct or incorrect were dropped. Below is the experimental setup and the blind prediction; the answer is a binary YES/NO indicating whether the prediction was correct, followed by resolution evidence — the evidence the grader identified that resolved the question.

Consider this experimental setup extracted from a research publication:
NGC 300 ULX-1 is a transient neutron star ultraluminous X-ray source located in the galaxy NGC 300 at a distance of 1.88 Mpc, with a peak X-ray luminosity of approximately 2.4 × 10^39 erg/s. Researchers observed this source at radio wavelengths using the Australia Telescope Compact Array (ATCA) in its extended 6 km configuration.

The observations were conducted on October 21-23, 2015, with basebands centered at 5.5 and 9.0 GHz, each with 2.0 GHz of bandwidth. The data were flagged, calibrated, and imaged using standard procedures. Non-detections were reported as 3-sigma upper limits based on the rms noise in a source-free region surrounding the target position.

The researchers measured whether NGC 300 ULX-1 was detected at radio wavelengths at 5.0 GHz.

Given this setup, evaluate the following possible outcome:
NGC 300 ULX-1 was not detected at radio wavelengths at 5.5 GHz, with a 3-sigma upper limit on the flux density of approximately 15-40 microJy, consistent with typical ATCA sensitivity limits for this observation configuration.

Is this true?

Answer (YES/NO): NO